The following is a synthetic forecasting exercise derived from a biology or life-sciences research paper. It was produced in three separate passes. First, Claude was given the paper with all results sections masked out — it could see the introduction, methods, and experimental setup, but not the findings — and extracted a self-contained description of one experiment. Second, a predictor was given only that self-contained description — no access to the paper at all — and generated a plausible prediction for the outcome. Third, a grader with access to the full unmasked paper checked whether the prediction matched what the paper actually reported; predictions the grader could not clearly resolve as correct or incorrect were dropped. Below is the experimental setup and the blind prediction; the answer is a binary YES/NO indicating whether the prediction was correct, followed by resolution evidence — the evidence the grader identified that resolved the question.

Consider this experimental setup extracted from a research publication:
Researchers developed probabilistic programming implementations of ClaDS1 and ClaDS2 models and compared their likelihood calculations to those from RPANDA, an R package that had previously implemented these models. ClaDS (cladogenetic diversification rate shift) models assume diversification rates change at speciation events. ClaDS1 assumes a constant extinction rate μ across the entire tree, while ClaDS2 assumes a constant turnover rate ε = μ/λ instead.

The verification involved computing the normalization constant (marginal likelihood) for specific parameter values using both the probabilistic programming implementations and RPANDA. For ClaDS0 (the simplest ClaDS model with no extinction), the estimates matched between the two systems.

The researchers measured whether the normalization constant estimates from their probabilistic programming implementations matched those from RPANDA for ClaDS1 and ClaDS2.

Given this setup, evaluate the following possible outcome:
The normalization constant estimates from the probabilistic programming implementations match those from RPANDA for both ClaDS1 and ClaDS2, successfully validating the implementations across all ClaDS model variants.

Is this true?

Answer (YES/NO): NO